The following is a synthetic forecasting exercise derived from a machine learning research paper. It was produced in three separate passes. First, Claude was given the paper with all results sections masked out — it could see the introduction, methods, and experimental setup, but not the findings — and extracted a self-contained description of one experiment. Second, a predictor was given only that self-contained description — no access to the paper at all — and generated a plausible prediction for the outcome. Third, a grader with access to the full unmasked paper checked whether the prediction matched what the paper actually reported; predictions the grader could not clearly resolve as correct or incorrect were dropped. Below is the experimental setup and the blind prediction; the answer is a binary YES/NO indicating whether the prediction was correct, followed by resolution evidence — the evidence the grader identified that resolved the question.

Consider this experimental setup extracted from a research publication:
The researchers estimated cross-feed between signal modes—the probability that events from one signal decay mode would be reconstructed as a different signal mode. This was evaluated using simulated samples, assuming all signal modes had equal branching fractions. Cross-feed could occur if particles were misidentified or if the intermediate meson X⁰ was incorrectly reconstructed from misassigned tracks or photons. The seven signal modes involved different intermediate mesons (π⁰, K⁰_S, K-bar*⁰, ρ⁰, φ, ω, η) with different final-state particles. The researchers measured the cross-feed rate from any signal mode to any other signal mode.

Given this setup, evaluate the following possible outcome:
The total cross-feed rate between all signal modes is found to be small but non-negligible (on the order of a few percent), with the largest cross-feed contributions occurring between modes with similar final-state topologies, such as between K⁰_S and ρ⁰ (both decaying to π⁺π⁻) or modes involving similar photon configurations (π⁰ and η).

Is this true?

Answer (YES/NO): NO